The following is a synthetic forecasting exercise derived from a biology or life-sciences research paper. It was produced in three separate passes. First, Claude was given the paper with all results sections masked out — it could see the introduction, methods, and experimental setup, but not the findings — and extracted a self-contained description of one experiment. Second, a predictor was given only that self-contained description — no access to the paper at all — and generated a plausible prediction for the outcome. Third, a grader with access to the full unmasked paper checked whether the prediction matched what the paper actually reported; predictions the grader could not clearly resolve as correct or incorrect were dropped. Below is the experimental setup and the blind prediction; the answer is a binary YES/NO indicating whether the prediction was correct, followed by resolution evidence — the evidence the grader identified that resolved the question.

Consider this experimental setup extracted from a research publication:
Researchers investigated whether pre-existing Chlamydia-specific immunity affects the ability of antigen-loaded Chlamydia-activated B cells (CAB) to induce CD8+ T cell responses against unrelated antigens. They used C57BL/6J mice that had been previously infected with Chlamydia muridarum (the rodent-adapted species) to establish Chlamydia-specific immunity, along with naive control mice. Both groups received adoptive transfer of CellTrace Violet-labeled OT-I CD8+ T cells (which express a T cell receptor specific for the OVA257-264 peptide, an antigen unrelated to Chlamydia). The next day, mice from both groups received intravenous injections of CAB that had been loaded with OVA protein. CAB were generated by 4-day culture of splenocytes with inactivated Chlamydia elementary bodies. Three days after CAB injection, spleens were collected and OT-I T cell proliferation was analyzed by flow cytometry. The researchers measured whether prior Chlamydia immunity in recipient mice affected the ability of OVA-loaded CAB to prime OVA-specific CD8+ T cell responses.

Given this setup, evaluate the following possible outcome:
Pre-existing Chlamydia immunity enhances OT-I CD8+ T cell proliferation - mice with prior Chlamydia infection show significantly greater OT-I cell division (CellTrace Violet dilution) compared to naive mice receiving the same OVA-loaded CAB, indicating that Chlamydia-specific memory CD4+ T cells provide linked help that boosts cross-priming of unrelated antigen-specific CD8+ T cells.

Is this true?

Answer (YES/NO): NO